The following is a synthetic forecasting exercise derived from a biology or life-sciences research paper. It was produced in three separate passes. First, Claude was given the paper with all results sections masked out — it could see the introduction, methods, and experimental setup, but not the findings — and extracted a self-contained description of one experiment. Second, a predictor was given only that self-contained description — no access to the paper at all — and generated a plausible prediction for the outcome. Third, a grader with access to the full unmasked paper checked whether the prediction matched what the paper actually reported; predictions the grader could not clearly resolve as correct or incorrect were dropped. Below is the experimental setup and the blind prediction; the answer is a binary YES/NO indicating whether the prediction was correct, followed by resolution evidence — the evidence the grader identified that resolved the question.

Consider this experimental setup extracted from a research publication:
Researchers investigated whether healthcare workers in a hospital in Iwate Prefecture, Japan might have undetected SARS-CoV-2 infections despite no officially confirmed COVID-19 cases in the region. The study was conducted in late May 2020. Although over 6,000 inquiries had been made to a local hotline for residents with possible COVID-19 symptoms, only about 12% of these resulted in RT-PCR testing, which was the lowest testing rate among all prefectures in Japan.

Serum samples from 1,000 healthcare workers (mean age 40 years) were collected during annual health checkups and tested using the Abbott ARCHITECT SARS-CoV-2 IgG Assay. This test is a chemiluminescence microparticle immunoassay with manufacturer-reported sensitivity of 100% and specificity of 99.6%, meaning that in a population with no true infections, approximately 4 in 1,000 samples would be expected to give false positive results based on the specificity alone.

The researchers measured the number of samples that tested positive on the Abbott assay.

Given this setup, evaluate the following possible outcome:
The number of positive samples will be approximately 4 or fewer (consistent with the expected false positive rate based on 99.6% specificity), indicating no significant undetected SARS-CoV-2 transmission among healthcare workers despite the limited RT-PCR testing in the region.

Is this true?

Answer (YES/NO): YES